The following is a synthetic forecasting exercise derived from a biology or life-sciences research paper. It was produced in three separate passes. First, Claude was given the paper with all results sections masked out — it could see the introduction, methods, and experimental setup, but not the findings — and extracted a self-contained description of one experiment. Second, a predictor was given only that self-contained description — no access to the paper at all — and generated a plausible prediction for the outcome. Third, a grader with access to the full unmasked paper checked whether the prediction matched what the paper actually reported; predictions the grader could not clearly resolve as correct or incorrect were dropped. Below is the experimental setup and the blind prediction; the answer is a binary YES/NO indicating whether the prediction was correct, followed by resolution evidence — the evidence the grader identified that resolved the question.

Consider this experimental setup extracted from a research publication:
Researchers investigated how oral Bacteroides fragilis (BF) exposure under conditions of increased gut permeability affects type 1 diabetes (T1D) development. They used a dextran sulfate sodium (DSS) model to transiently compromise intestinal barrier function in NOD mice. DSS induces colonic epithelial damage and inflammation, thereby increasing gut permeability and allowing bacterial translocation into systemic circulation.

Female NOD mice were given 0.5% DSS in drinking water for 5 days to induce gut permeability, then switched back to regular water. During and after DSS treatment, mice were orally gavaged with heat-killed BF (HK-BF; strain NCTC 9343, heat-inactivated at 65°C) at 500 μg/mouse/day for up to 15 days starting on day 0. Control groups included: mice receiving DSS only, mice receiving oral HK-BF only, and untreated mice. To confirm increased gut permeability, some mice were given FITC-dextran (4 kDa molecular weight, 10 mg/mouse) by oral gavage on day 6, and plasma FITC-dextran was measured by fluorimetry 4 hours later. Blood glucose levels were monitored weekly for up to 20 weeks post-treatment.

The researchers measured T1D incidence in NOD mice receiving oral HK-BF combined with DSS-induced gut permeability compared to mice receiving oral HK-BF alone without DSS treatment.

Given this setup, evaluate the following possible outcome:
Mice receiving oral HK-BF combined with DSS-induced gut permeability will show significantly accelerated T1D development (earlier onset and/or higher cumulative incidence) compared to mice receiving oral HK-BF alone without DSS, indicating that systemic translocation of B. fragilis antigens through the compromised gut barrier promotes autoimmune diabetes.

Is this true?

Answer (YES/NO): YES